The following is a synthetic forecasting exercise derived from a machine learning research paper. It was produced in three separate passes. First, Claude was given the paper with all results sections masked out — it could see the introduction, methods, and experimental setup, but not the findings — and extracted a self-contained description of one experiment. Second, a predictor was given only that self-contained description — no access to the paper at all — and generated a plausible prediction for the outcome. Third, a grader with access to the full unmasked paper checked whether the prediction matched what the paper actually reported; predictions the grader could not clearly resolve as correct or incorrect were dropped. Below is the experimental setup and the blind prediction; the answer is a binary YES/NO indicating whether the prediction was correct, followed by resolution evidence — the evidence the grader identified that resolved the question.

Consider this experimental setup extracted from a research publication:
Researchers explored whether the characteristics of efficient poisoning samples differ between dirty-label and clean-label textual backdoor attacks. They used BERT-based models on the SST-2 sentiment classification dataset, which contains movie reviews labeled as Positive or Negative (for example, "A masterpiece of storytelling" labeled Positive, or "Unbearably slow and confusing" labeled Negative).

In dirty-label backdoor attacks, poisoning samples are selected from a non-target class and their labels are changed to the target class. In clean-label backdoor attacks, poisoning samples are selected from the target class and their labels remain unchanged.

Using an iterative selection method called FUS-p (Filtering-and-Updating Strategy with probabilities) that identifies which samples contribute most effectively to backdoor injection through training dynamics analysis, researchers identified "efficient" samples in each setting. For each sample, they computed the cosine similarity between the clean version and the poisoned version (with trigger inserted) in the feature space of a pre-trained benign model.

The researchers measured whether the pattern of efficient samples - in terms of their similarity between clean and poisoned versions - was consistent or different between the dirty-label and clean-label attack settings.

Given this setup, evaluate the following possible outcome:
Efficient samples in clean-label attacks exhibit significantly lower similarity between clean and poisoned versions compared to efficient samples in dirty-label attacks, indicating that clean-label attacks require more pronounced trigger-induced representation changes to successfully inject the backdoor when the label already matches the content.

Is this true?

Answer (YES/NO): YES